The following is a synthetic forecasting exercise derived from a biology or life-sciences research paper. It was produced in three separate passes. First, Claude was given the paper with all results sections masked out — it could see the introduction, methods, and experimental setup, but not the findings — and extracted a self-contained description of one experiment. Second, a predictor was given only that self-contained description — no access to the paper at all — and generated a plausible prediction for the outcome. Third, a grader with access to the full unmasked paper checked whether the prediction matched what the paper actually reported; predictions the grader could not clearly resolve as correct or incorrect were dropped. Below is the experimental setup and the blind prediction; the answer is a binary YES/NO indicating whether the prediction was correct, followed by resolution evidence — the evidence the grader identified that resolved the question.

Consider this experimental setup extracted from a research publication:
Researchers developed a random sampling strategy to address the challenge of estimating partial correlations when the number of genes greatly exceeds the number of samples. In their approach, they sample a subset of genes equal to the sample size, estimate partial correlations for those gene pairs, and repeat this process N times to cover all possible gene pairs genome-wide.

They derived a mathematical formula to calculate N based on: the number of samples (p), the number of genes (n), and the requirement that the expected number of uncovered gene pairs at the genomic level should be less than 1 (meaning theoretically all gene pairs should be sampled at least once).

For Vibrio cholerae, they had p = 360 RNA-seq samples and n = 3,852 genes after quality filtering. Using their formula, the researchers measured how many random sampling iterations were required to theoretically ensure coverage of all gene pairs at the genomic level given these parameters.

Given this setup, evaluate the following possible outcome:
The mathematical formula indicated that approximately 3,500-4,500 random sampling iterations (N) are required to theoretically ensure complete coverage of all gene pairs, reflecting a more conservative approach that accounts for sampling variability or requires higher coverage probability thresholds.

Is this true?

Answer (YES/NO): NO